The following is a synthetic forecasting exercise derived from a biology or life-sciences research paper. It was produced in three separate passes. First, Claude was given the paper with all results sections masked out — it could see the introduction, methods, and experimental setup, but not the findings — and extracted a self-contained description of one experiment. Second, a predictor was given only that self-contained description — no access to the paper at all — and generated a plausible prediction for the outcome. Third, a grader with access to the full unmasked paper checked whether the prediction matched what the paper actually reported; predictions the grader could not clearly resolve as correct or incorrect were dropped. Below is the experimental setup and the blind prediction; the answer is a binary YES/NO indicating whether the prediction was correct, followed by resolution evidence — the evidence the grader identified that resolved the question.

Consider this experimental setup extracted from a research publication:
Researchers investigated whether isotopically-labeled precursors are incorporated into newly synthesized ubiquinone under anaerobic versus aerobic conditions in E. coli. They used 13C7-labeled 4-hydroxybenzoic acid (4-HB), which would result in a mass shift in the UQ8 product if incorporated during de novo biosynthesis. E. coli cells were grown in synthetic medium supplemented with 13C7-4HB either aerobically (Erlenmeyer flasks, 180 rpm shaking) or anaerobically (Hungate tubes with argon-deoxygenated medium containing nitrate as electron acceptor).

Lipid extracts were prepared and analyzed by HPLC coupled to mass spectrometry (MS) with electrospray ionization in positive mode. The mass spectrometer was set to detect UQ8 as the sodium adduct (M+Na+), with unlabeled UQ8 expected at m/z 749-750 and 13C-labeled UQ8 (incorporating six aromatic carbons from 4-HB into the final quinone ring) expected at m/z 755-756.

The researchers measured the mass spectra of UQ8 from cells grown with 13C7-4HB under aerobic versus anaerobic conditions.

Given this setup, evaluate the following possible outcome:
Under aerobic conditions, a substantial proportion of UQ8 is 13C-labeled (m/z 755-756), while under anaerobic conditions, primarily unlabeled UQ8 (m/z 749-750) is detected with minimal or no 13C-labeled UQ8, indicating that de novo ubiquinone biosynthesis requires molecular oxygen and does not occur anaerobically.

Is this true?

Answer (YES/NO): NO